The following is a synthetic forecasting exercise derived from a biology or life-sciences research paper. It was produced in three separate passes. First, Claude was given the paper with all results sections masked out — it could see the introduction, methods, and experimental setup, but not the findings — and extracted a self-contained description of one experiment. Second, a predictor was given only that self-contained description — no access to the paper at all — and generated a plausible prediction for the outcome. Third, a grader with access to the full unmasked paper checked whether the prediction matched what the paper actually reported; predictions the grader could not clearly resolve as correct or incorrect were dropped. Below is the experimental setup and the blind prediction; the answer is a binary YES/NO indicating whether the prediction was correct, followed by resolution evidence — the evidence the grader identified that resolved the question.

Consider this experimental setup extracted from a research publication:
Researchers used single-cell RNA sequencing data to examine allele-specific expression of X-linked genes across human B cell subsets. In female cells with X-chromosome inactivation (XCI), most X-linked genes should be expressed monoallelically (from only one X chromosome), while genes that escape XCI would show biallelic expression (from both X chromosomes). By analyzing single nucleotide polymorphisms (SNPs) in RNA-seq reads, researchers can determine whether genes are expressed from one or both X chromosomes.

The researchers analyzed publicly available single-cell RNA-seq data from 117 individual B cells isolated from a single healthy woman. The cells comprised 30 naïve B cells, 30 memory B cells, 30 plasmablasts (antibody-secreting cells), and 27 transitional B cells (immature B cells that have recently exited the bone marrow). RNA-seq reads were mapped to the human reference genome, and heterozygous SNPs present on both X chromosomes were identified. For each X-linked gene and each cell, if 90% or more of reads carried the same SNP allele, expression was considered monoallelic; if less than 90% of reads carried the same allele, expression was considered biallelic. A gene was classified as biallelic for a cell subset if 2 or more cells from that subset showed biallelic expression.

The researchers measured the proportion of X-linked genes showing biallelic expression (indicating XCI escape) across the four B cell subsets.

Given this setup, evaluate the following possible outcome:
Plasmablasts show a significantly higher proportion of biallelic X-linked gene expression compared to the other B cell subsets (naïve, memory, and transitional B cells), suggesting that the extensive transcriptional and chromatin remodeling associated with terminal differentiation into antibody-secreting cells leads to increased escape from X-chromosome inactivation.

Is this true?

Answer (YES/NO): NO